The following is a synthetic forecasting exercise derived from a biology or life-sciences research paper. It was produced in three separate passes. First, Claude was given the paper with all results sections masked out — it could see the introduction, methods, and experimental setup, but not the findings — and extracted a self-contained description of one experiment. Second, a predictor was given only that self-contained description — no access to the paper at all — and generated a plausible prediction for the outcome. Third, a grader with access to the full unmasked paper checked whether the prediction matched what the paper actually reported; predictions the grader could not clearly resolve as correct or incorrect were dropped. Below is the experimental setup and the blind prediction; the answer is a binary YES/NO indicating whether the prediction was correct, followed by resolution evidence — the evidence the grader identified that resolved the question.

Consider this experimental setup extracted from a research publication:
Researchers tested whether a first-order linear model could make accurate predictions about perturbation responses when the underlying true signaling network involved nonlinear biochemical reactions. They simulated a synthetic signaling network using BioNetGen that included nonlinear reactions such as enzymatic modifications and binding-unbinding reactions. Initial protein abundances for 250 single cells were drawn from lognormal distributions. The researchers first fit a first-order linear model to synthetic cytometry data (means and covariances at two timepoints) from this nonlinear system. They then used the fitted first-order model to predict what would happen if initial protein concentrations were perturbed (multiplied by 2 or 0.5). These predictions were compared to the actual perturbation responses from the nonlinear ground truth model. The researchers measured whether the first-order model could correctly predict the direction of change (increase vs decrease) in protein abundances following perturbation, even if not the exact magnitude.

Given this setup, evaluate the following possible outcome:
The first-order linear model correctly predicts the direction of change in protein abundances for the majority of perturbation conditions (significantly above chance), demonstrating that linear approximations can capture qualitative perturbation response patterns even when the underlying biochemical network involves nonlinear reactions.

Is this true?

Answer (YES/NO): YES